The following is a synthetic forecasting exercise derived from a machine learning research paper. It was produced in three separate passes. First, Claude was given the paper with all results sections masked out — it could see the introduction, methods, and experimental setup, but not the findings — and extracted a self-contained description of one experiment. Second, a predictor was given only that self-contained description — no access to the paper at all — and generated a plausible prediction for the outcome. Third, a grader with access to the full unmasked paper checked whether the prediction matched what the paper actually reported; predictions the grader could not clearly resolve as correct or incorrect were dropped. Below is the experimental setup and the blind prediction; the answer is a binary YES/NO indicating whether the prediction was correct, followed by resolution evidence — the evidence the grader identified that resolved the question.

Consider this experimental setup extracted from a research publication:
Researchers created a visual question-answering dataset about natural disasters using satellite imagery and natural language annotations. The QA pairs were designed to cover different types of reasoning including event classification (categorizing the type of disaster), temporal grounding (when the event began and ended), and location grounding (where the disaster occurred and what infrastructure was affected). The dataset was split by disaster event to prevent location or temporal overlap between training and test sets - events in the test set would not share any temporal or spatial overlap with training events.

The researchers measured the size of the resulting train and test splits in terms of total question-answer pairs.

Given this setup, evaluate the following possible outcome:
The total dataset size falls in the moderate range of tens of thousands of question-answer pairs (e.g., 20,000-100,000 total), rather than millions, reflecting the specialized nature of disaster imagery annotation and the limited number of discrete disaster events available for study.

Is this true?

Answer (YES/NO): YES